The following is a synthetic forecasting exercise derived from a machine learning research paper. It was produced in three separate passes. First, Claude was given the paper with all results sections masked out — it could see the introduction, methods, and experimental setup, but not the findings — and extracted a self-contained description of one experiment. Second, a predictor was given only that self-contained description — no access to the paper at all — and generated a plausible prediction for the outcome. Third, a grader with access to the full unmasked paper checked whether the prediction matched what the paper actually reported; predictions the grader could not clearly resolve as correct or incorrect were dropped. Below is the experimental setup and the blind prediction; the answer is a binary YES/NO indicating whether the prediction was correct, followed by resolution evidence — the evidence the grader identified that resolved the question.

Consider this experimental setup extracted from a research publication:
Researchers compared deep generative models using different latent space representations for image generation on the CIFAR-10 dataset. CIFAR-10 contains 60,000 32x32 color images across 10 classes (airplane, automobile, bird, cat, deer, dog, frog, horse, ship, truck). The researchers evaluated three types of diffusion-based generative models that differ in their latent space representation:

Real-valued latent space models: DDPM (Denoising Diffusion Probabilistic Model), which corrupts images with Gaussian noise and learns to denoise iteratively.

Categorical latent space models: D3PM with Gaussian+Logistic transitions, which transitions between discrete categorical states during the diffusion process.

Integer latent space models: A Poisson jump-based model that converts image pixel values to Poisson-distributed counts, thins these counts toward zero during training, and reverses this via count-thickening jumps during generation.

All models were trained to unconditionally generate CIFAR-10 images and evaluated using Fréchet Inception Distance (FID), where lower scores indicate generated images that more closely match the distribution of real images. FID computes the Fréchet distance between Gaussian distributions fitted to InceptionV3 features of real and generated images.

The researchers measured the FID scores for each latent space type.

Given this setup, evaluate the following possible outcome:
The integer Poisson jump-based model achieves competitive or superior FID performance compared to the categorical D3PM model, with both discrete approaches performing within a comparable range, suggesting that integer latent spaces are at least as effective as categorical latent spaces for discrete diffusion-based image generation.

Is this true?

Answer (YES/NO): YES